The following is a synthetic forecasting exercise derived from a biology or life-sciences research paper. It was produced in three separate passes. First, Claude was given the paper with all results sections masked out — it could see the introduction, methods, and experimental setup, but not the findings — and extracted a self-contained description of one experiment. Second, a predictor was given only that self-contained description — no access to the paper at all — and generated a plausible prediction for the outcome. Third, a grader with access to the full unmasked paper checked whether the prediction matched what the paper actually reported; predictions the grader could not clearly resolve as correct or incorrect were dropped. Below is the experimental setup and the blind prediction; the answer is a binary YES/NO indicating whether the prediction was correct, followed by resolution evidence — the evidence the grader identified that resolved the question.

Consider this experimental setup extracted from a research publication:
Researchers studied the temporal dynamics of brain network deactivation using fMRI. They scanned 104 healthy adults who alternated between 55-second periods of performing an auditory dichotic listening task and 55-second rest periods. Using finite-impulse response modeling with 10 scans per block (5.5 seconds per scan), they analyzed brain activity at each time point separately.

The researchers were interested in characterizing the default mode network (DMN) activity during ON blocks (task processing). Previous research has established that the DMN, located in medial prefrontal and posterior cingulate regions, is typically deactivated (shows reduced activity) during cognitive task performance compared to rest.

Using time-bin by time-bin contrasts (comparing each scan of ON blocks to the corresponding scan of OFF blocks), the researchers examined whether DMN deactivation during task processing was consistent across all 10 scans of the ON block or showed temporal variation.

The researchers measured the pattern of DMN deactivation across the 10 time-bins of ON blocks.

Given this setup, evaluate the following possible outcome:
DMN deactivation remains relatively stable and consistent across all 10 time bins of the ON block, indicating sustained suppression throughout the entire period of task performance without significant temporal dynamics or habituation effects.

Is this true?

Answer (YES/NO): NO